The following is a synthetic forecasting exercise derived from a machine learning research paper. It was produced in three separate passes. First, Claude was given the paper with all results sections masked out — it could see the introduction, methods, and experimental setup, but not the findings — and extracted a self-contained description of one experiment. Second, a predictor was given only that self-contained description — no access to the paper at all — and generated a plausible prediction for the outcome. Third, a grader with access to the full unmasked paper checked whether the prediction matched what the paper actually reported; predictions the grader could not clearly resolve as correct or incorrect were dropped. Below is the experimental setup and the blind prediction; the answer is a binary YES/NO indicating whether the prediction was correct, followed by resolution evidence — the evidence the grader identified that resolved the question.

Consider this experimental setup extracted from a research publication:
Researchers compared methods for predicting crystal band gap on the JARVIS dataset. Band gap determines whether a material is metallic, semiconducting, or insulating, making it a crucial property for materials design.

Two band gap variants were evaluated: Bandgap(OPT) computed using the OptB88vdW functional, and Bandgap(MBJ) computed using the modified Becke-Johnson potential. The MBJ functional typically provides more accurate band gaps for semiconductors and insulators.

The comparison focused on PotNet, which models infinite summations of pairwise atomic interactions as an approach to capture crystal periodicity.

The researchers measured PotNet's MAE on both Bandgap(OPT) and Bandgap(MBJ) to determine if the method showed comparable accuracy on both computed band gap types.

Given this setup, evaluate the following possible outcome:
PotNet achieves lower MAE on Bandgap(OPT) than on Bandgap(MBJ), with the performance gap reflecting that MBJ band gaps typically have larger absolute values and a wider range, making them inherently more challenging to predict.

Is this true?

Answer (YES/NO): YES